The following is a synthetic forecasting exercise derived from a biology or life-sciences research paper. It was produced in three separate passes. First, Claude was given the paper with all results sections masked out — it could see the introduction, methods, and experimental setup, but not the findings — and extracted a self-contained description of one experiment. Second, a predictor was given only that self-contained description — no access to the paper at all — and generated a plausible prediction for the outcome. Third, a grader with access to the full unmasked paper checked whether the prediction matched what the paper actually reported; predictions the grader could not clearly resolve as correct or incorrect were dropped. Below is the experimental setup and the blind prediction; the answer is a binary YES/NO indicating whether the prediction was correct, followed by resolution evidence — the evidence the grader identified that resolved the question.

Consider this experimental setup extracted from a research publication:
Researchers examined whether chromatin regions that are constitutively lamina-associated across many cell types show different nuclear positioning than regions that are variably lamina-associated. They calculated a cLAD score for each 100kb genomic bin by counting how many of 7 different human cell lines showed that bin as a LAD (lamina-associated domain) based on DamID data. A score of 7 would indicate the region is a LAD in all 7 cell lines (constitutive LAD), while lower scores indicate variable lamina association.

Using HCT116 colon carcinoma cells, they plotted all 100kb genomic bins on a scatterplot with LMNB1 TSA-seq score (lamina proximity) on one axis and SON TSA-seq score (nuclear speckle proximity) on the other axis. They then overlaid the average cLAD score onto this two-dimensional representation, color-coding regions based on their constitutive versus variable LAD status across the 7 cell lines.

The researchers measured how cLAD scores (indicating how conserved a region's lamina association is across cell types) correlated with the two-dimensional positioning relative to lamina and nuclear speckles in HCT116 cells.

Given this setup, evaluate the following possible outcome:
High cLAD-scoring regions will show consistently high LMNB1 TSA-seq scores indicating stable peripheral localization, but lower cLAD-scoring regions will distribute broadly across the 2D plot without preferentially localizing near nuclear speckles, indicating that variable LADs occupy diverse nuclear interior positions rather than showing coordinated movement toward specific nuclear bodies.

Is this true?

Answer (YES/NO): NO